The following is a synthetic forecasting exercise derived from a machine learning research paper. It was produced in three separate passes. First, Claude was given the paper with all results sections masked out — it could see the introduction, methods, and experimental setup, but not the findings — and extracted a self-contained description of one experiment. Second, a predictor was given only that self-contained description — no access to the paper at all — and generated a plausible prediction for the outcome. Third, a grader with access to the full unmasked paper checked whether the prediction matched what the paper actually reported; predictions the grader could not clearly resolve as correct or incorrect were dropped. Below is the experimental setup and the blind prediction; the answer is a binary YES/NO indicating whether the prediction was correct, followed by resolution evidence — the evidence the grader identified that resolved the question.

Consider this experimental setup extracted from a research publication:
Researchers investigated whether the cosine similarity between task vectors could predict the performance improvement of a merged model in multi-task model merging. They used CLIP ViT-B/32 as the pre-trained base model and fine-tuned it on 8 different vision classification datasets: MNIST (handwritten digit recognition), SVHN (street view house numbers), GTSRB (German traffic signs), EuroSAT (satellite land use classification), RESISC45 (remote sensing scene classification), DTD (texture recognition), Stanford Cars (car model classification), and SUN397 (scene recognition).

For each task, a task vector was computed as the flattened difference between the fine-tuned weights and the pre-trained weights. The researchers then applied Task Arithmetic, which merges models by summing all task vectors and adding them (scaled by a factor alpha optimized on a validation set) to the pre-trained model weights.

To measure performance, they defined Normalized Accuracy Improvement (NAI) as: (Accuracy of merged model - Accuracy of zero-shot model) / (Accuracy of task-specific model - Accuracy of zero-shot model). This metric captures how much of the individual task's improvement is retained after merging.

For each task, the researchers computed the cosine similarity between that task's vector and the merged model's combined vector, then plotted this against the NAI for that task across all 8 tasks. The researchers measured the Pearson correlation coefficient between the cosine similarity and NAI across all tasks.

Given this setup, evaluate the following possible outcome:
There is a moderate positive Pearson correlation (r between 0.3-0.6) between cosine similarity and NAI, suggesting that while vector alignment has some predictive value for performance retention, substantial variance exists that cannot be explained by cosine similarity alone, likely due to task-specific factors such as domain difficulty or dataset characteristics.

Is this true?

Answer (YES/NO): NO